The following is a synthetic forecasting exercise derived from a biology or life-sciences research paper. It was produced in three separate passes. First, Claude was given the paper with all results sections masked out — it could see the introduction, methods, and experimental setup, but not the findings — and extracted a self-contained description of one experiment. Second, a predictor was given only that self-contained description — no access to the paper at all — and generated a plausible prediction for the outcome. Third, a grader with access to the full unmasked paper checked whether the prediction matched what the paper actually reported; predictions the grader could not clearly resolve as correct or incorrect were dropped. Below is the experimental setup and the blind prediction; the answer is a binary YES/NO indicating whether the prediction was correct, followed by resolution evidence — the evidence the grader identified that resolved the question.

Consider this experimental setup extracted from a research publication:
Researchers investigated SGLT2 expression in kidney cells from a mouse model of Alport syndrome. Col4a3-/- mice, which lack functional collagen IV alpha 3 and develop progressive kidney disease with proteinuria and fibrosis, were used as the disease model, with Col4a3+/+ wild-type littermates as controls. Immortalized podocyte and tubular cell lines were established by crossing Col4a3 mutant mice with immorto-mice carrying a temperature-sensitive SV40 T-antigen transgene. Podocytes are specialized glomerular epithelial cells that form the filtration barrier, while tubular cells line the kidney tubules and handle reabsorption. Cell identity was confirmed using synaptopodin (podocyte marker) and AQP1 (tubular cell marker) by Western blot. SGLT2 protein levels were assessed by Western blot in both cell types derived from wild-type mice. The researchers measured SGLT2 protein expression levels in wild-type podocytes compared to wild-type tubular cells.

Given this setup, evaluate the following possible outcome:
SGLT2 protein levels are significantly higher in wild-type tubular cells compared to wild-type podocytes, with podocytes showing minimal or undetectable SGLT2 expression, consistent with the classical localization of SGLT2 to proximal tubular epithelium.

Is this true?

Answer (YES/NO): NO